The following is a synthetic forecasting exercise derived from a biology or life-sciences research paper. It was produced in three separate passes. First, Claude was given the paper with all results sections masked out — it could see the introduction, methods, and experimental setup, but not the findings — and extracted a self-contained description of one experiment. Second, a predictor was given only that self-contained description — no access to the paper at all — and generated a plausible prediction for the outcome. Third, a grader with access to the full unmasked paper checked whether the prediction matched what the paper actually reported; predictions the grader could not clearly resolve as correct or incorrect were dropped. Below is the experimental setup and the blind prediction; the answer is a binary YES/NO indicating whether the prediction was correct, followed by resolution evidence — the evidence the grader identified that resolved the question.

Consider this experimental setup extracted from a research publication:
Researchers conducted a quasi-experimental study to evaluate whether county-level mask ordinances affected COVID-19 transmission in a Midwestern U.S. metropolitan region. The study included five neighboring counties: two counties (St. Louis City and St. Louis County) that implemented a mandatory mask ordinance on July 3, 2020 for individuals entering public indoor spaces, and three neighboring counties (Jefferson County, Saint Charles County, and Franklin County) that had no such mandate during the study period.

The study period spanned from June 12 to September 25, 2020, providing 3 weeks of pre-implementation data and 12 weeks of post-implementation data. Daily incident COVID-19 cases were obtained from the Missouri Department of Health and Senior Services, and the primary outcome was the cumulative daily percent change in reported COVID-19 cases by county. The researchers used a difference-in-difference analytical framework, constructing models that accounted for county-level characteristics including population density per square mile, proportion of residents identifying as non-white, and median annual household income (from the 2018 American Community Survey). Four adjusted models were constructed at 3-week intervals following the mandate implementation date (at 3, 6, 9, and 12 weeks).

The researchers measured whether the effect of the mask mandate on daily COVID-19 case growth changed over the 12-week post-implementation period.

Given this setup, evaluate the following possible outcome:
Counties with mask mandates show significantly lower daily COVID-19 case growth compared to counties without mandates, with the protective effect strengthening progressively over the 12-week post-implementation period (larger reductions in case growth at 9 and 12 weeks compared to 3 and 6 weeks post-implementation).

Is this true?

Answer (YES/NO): NO